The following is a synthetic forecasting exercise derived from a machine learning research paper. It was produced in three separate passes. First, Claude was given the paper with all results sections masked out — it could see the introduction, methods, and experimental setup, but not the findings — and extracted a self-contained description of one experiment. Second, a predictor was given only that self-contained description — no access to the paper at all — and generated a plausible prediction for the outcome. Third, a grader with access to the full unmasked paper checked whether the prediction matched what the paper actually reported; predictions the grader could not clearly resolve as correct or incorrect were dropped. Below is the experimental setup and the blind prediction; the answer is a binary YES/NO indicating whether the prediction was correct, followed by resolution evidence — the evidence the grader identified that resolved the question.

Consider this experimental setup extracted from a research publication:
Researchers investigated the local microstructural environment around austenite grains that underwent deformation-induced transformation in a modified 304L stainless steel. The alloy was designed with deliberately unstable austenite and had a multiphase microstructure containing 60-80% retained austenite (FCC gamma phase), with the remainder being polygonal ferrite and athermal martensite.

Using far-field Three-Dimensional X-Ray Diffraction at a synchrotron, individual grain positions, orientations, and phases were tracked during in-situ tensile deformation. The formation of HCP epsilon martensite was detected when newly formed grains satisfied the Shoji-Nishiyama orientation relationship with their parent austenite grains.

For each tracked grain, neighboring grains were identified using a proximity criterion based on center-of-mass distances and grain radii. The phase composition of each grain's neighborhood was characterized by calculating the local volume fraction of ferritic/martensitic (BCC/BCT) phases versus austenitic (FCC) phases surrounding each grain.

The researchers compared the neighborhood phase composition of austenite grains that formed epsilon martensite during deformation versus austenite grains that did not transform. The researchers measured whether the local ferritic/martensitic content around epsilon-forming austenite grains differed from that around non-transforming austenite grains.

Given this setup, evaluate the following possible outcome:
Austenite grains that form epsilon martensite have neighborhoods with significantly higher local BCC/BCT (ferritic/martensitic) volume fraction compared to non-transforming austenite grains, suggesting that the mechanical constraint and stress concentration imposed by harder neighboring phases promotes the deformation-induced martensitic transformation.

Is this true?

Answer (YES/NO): YES